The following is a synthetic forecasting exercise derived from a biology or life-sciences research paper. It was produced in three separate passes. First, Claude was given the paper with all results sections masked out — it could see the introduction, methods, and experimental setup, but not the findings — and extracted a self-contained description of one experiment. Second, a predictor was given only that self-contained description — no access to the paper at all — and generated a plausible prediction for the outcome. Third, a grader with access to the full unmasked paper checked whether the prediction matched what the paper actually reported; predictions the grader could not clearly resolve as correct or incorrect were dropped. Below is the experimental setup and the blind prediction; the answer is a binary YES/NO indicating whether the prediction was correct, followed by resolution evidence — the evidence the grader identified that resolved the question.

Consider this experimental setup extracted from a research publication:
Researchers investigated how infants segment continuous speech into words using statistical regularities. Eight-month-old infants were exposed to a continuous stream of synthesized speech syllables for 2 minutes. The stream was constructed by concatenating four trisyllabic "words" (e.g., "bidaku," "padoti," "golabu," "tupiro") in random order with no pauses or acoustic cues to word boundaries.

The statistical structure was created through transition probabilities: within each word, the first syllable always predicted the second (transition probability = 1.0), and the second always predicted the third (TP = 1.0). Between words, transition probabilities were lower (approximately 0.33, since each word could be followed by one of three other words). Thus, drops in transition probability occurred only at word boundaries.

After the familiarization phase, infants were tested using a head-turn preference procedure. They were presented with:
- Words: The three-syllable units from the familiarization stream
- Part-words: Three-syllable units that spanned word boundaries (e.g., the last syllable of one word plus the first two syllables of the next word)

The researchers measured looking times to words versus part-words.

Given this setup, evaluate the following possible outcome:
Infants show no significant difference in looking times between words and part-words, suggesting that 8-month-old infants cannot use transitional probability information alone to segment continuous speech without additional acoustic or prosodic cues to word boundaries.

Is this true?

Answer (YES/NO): NO